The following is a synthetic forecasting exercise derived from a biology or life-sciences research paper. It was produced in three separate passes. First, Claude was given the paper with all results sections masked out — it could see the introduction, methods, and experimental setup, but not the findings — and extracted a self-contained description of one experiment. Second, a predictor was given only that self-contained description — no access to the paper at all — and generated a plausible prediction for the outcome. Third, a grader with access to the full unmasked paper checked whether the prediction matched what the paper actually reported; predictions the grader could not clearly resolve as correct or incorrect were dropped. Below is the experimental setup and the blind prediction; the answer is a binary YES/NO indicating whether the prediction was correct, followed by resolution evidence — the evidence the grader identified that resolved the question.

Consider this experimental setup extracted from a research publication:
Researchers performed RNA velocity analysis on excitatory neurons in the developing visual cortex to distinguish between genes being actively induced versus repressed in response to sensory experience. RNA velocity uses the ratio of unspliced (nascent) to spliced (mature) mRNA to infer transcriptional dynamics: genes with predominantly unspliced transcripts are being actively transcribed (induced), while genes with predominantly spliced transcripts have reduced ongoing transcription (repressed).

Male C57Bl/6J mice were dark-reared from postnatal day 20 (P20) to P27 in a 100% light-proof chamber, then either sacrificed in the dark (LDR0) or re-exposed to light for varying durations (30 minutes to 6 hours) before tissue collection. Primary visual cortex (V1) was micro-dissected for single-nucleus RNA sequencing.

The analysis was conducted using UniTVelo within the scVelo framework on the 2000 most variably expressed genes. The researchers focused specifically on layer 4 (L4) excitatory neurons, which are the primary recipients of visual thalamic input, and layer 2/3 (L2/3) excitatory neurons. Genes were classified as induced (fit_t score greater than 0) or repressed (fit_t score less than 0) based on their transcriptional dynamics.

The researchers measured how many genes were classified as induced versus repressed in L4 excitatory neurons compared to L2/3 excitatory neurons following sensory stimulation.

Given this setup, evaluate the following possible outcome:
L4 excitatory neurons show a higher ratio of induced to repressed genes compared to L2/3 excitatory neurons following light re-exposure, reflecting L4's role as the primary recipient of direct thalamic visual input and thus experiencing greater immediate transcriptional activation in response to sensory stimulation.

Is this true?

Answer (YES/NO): NO